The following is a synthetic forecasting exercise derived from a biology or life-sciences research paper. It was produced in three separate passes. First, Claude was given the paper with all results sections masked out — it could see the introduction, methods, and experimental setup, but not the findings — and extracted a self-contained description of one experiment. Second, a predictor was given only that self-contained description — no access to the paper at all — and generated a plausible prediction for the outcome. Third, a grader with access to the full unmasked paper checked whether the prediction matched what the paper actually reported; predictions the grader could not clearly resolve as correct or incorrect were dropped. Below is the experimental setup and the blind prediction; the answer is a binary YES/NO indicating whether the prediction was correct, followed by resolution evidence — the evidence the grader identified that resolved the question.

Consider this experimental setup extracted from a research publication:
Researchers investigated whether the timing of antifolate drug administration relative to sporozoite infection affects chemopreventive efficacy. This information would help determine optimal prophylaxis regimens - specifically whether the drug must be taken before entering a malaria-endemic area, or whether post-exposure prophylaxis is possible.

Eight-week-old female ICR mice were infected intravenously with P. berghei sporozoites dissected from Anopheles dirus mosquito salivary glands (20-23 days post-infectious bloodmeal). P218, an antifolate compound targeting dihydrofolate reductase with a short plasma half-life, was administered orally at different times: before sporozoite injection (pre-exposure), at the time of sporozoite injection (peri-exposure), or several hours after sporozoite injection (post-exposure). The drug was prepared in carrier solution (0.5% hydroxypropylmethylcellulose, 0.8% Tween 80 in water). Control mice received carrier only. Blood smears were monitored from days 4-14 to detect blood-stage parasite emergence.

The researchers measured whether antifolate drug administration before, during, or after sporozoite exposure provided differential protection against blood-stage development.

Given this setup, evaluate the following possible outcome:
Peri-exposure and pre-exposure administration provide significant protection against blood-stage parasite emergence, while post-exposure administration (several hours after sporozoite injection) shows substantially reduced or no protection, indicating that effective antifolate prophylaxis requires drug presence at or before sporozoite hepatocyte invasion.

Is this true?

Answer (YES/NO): NO